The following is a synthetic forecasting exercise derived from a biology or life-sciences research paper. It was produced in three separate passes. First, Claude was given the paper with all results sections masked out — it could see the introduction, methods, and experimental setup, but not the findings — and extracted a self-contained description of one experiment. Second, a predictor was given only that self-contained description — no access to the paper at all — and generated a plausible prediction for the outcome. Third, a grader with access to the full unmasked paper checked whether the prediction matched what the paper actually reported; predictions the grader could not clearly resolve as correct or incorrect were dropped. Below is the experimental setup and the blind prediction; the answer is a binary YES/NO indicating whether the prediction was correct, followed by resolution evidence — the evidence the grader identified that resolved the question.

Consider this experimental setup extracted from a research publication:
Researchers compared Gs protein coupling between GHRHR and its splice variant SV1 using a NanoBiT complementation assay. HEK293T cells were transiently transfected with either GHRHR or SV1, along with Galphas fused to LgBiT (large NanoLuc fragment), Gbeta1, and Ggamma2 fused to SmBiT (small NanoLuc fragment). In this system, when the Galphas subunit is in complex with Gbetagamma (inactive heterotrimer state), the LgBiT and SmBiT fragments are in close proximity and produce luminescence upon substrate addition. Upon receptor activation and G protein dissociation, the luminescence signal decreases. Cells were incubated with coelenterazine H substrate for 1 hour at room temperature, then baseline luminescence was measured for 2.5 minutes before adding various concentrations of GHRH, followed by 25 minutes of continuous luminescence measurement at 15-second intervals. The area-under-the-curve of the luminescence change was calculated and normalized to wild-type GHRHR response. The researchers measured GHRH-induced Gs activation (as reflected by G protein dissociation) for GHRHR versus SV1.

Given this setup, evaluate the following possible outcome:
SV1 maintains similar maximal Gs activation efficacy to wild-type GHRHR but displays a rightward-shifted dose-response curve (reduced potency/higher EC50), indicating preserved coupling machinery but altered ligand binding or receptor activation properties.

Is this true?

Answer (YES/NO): NO